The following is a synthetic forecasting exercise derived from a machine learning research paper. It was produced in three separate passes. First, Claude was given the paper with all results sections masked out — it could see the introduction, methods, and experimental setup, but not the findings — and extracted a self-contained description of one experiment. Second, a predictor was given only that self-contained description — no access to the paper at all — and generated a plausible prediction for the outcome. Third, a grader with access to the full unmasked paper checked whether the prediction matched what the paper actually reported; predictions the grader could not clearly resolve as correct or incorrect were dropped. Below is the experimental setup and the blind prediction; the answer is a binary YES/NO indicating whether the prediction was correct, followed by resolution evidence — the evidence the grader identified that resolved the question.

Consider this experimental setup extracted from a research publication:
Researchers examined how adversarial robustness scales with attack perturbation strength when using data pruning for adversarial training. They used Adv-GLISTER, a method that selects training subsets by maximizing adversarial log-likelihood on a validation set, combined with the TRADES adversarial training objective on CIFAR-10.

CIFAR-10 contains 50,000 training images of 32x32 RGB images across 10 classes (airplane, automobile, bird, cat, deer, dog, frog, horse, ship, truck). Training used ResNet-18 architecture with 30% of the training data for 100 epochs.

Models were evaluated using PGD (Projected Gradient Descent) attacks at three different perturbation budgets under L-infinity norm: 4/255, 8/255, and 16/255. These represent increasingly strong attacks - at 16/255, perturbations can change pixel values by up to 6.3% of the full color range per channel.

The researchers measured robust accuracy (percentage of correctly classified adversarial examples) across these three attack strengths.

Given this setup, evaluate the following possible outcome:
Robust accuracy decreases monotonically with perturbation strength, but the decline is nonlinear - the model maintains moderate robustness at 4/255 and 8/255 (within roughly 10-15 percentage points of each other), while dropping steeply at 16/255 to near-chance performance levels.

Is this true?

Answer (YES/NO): NO